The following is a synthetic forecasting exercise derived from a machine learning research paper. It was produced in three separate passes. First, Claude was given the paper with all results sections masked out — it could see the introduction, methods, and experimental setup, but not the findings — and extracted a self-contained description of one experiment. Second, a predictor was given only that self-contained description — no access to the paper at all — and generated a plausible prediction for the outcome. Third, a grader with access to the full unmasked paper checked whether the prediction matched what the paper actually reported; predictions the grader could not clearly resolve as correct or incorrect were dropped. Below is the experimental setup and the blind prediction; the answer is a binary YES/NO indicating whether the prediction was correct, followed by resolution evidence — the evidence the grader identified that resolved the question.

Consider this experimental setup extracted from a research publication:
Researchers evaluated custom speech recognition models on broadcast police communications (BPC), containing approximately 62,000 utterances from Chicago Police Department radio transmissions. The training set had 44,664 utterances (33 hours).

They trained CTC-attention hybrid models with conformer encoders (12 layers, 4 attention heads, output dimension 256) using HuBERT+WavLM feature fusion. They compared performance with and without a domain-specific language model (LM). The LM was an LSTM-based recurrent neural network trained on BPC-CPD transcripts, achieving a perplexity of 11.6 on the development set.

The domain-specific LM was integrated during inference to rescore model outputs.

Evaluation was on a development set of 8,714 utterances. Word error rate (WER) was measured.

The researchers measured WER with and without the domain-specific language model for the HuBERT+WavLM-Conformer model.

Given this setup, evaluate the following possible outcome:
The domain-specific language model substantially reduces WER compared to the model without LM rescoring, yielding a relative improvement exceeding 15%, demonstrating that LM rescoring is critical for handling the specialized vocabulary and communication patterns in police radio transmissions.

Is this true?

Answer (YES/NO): NO